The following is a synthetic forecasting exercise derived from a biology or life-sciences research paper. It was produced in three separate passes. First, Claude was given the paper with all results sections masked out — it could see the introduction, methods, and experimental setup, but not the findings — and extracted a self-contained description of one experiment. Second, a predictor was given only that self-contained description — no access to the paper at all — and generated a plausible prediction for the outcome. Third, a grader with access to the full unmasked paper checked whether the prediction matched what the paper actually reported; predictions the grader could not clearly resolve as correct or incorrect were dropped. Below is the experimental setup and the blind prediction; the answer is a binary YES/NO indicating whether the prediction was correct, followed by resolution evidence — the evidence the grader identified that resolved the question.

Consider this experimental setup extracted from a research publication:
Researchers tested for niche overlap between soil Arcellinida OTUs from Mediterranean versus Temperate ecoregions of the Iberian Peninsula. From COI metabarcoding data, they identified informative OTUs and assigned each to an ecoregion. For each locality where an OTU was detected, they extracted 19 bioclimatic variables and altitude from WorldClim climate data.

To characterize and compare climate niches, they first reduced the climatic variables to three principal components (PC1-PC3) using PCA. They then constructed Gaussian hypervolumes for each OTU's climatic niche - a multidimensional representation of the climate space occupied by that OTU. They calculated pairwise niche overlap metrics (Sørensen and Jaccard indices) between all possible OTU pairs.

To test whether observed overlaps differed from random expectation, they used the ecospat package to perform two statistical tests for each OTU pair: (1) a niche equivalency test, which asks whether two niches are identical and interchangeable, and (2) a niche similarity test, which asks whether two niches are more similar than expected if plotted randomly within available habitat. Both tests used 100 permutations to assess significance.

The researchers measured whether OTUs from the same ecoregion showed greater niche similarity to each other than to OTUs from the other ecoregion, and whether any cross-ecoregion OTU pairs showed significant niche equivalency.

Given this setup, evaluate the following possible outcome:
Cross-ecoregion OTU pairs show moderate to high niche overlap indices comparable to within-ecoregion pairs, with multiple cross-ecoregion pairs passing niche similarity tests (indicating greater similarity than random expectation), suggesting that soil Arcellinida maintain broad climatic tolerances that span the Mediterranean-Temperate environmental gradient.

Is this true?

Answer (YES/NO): NO